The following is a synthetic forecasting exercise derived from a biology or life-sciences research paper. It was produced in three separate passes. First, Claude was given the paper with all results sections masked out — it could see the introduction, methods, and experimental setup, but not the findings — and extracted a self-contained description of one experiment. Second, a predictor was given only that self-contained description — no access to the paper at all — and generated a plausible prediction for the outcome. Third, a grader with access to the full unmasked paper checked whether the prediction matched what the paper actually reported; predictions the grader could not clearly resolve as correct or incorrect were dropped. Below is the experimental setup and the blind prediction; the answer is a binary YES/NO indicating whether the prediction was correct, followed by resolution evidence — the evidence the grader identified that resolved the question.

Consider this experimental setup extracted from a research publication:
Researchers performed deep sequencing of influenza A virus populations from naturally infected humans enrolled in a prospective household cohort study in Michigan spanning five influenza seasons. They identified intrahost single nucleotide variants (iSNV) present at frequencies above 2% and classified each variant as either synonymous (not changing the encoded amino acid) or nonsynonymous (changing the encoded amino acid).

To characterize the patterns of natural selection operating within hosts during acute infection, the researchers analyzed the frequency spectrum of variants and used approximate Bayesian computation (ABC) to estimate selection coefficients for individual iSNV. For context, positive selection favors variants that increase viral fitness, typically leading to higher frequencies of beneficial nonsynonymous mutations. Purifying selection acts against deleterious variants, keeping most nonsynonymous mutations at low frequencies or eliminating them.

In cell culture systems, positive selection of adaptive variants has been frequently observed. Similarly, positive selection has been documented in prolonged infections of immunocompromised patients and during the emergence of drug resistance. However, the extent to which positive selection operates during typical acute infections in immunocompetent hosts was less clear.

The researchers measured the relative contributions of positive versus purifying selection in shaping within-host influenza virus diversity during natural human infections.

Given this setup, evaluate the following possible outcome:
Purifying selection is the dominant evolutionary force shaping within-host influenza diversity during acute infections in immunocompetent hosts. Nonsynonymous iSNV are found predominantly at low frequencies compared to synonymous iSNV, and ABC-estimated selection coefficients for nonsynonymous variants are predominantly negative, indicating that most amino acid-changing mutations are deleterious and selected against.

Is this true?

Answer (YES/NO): NO